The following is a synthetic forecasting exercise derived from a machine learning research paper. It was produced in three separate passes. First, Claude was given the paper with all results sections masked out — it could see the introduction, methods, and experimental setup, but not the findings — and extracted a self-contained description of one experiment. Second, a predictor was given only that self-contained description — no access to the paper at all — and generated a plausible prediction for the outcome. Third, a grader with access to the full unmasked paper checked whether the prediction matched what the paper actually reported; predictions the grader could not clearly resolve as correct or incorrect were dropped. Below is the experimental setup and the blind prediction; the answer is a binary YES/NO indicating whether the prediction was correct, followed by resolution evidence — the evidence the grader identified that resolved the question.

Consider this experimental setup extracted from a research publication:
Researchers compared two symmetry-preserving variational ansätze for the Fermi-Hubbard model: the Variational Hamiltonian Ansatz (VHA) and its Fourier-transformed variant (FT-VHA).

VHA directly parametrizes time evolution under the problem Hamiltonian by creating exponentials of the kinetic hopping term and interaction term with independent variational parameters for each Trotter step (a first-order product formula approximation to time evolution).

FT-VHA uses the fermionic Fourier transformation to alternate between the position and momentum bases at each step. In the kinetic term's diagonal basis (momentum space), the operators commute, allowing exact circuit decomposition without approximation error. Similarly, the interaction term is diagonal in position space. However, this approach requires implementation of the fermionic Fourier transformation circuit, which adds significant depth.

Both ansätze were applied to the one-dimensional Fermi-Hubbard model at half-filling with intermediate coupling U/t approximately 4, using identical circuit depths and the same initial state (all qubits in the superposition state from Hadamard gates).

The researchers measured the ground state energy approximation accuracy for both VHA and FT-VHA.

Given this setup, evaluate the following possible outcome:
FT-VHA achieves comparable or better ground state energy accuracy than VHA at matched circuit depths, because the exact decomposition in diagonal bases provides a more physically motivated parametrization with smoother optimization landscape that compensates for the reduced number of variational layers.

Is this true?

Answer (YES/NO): YES